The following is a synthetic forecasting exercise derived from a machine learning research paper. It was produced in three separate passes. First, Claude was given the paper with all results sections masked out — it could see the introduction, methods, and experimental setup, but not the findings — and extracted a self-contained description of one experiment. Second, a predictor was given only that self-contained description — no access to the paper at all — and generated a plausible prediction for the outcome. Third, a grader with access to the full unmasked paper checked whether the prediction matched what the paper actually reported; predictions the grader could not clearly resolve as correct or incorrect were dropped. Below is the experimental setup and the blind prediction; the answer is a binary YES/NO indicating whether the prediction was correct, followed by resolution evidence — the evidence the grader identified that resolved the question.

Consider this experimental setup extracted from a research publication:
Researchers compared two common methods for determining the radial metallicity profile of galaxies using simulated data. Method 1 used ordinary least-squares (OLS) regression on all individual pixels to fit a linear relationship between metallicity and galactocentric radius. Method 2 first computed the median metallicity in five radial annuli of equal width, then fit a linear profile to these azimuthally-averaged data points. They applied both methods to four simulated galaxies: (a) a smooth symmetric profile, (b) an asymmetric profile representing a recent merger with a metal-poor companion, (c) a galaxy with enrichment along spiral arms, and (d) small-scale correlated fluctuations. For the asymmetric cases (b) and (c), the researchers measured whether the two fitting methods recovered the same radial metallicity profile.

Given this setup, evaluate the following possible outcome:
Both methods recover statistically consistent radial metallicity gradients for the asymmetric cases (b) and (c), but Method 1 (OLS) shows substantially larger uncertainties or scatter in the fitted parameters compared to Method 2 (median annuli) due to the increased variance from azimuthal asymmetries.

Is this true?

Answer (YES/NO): NO